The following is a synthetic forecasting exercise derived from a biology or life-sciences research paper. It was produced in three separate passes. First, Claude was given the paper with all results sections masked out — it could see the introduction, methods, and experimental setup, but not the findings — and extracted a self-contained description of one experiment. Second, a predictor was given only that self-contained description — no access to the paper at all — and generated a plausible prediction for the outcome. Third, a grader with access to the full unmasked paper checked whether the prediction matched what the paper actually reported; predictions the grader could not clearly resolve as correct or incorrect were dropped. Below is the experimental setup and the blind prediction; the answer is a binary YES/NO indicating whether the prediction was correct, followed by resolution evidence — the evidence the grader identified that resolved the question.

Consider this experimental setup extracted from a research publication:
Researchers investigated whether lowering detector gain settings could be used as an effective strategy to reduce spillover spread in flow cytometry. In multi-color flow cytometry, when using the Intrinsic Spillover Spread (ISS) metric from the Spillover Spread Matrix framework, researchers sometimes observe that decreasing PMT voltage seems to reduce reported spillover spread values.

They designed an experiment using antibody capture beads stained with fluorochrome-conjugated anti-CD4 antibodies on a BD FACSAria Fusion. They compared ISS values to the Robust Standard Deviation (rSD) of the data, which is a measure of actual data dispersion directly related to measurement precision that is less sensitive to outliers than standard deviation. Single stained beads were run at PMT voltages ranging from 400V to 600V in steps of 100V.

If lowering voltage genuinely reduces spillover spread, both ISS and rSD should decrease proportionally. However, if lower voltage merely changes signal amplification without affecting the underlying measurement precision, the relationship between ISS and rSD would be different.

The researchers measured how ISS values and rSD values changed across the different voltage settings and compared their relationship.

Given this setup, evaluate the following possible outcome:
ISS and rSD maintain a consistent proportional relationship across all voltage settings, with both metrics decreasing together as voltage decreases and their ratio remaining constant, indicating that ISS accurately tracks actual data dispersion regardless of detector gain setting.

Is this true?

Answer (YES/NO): NO